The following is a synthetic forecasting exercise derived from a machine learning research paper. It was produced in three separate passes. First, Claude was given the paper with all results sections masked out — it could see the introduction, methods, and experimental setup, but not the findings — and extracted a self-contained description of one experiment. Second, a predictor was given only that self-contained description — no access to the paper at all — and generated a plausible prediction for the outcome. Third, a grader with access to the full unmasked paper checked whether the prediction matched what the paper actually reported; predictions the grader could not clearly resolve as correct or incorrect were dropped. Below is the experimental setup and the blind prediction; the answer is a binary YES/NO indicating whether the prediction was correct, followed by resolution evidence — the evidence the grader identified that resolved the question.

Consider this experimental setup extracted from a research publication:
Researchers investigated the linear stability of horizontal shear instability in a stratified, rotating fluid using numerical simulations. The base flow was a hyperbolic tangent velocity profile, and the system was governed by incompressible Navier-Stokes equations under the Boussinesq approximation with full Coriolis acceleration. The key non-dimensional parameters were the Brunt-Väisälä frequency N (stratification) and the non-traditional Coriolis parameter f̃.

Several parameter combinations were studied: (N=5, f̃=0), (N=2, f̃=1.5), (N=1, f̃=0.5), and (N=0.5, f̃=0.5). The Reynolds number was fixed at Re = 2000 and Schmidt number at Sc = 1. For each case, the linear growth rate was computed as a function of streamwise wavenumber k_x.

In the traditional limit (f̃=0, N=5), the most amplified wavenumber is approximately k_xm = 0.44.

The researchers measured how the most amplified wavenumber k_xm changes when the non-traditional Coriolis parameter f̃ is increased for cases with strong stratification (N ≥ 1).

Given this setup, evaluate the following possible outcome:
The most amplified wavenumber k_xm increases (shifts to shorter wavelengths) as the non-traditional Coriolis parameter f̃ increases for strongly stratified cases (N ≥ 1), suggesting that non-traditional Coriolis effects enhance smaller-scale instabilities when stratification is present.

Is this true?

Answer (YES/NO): YES